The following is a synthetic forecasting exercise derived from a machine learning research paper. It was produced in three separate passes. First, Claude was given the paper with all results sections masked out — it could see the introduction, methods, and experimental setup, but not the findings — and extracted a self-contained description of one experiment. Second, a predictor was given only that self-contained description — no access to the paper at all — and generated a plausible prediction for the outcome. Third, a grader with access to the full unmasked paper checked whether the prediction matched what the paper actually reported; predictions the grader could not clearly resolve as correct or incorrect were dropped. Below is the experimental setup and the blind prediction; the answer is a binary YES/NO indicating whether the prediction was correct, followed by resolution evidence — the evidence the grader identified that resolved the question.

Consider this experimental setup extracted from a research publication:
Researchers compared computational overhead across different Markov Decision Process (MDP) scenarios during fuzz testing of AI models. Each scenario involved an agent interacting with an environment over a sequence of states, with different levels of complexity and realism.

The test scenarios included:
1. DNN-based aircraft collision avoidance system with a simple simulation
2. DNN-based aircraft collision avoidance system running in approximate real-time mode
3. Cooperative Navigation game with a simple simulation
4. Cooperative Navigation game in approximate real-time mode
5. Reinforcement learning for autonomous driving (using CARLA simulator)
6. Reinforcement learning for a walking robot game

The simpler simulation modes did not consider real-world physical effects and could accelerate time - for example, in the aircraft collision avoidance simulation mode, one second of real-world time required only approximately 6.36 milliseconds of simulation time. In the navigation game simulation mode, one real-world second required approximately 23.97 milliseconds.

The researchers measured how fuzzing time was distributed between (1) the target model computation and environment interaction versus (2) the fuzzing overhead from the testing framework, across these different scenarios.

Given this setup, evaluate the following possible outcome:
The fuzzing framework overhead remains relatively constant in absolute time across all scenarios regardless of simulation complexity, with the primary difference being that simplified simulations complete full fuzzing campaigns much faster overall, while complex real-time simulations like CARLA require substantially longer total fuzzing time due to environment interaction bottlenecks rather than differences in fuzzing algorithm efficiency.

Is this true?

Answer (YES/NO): NO